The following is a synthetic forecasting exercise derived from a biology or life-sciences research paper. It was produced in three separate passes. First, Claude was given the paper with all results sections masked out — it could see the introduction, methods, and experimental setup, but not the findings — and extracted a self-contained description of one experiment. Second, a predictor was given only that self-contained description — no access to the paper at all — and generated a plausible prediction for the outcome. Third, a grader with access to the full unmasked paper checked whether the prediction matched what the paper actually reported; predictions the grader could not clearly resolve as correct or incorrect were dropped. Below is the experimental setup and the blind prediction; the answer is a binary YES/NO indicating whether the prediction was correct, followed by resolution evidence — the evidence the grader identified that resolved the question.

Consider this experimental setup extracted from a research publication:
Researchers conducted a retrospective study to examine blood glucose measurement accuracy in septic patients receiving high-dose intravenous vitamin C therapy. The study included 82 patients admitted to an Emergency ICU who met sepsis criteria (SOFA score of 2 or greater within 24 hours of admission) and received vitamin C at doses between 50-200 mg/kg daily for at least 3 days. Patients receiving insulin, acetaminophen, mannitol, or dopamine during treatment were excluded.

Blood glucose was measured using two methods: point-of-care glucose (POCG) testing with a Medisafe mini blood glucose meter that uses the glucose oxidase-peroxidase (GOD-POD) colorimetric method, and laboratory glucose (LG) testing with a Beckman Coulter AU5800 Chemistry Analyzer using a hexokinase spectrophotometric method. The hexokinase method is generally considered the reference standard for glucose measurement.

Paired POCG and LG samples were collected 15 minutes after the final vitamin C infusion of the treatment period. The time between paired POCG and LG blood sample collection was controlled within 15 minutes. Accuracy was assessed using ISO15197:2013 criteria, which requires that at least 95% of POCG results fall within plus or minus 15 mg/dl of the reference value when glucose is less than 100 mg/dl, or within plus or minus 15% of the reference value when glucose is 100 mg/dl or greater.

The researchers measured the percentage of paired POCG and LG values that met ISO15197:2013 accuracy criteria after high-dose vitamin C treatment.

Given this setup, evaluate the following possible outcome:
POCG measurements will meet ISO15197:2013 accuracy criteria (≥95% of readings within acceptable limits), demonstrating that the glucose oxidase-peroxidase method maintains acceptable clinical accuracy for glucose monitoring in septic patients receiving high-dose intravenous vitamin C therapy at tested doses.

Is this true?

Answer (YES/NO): NO